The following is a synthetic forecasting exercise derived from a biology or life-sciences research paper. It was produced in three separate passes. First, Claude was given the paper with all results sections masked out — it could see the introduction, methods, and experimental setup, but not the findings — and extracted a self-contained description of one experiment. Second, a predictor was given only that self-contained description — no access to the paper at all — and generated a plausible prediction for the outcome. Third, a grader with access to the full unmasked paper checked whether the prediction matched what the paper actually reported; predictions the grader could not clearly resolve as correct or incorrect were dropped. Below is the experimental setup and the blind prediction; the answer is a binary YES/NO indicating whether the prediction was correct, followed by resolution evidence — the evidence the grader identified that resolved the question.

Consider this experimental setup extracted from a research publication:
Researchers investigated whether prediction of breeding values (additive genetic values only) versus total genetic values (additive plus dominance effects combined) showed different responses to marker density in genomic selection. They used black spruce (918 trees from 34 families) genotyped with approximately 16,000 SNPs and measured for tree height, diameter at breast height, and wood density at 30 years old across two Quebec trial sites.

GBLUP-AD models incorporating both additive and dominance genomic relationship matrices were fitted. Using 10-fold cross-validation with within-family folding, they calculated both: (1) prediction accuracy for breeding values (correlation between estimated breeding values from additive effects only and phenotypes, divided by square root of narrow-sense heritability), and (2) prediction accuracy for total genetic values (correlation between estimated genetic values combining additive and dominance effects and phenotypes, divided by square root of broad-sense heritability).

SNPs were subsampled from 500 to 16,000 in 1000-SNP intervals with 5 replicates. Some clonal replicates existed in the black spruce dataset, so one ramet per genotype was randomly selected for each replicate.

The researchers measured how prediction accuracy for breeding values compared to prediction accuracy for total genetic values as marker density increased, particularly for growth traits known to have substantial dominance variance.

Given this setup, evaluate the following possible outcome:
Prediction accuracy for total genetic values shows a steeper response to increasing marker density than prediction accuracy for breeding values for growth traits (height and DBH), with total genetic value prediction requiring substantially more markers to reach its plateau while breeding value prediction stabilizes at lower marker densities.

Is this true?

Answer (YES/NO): NO